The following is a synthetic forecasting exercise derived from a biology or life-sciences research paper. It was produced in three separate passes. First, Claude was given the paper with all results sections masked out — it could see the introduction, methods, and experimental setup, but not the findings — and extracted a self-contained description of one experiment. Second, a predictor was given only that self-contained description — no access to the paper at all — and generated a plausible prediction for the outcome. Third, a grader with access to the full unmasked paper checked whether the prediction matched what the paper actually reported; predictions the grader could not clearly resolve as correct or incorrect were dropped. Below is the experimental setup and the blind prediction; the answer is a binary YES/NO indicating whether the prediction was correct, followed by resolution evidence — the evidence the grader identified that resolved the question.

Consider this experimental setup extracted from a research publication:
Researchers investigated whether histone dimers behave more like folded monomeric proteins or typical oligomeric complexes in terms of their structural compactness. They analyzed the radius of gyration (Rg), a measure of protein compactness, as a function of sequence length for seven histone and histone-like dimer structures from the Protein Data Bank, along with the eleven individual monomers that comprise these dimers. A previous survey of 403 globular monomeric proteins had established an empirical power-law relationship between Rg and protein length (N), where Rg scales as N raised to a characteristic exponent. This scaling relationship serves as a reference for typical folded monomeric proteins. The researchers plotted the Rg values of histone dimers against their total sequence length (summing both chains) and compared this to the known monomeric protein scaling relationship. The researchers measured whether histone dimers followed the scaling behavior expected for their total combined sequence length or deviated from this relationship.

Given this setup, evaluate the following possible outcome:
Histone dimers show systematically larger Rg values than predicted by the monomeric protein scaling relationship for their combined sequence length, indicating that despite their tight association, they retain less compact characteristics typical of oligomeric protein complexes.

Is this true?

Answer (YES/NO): NO